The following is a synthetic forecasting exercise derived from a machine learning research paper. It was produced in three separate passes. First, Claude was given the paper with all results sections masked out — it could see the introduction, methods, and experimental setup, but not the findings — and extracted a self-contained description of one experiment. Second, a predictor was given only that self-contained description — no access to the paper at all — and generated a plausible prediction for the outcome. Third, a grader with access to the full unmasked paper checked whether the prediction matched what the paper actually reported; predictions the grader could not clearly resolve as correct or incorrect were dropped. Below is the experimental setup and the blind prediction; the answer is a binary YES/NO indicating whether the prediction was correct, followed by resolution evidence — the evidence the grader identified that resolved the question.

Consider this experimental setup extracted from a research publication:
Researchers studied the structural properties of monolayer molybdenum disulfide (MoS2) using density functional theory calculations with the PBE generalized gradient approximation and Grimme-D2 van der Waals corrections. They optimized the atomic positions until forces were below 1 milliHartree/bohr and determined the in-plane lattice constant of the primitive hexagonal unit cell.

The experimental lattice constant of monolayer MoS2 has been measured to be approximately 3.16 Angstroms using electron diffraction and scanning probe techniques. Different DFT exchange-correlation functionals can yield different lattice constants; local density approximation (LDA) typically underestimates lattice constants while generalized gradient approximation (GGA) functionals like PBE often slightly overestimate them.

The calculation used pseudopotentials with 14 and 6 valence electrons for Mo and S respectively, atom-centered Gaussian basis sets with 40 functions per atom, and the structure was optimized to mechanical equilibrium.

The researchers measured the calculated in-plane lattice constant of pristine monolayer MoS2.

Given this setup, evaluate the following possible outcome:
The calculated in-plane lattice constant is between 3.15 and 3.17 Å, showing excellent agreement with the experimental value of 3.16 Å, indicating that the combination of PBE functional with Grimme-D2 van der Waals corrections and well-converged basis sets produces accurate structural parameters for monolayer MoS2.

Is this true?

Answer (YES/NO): NO